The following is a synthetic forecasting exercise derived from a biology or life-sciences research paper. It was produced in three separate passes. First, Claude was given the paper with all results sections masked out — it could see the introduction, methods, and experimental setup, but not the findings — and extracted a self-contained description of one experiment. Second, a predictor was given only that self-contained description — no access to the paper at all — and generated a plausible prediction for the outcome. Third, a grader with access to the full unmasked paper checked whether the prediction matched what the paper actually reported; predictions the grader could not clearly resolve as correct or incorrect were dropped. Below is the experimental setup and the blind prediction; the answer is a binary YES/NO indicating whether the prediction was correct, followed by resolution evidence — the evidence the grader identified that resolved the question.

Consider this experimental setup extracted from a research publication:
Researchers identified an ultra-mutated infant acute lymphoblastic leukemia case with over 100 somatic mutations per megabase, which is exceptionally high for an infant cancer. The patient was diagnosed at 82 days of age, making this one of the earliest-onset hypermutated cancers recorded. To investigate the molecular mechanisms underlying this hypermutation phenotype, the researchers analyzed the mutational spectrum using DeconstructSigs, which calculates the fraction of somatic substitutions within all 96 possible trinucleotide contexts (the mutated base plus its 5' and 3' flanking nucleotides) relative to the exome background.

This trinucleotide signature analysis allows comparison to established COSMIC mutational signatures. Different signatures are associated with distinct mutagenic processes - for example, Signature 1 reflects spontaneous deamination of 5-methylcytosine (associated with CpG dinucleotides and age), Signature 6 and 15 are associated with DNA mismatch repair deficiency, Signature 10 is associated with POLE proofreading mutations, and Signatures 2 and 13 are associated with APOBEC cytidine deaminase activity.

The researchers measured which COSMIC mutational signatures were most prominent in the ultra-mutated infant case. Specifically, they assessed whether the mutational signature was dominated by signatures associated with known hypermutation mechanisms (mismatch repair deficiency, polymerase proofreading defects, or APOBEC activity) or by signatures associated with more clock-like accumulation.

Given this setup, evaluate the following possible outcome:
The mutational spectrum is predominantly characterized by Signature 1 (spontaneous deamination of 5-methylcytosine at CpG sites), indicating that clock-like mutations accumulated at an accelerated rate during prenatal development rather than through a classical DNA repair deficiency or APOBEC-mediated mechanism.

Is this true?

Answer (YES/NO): NO